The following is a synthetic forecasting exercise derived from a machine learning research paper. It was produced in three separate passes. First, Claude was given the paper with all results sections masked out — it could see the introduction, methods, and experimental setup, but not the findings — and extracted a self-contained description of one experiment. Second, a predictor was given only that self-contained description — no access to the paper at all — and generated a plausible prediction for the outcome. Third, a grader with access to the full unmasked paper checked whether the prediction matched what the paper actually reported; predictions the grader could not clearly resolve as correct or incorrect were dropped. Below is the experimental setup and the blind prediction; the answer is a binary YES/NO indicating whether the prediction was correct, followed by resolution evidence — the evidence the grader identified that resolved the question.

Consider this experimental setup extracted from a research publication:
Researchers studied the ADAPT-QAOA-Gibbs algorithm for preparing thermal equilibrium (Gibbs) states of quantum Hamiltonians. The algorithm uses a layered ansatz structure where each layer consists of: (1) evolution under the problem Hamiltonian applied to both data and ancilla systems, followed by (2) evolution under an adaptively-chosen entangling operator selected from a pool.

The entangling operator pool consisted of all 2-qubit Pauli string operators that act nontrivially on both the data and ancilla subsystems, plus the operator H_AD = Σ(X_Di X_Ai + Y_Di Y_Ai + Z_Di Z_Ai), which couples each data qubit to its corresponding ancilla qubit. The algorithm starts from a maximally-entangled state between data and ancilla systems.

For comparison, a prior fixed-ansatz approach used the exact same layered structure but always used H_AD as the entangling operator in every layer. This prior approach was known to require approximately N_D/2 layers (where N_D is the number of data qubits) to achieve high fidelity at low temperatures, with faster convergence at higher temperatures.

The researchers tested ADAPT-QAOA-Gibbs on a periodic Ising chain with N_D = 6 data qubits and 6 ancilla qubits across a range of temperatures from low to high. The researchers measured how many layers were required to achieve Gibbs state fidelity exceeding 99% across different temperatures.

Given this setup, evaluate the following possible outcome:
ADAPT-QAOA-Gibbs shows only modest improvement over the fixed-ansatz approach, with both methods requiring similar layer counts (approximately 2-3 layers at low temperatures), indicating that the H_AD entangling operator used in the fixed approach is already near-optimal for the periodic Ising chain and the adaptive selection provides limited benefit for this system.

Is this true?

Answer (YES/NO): YES